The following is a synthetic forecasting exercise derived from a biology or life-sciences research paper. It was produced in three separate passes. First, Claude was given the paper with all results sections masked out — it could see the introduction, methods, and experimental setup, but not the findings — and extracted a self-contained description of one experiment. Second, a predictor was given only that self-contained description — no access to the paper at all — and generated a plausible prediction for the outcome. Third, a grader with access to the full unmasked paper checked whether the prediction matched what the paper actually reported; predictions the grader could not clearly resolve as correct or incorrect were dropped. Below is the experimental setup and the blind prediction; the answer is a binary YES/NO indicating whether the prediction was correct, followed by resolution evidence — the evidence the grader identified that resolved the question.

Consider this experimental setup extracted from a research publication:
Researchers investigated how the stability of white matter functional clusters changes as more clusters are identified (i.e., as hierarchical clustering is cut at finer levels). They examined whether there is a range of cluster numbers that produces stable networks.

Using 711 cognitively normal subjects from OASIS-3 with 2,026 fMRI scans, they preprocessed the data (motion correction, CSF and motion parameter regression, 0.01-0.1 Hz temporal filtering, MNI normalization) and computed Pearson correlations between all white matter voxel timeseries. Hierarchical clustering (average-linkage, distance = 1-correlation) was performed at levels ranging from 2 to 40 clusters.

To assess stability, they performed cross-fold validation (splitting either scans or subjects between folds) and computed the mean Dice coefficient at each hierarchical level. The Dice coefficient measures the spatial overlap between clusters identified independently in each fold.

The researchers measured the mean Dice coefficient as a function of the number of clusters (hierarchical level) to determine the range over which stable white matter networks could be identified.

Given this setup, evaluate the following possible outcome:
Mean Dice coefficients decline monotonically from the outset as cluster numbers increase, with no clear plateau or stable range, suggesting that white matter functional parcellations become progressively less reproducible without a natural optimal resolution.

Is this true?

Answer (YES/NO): NO